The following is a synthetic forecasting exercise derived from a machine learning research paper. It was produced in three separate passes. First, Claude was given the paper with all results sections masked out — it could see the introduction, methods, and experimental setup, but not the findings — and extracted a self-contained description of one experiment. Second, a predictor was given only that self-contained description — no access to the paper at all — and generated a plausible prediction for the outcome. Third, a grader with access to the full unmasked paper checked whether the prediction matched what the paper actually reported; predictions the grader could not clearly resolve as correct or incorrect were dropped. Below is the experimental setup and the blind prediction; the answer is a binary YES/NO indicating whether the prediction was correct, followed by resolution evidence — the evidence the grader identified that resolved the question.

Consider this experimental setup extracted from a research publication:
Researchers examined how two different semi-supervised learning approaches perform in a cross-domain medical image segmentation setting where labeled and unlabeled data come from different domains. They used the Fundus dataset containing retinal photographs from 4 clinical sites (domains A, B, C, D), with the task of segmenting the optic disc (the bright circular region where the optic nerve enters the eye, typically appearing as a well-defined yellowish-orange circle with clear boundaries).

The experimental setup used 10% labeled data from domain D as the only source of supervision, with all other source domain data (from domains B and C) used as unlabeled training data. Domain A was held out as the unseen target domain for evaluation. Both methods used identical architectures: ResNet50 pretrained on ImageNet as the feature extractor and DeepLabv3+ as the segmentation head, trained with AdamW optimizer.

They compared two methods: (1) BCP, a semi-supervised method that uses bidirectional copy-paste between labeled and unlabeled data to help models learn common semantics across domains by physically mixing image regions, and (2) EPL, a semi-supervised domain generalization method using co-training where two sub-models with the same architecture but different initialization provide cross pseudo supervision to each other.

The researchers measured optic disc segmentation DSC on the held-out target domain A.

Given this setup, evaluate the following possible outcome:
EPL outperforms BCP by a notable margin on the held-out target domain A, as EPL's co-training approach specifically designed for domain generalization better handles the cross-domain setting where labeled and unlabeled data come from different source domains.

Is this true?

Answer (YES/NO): YES